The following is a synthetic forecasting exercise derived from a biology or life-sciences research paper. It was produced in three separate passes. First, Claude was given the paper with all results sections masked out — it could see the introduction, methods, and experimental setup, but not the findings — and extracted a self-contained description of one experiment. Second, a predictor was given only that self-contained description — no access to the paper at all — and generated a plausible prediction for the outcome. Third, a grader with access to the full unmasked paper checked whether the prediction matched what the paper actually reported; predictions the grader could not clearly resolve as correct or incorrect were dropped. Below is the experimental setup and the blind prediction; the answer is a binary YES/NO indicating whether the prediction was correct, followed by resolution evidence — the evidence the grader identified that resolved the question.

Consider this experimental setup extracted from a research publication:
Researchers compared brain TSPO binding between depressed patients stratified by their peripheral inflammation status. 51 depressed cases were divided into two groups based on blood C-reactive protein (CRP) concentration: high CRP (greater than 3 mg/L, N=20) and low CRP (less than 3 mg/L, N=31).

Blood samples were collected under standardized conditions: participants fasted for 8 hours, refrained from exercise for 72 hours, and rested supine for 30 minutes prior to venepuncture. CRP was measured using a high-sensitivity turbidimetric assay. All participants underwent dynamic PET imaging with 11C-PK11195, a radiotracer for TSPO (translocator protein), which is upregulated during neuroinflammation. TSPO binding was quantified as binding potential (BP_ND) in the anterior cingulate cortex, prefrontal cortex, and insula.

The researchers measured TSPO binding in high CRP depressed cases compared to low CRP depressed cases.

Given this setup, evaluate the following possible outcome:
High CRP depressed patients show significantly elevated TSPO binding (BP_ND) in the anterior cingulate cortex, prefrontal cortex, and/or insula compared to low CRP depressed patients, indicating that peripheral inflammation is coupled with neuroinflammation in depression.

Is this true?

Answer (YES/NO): NO